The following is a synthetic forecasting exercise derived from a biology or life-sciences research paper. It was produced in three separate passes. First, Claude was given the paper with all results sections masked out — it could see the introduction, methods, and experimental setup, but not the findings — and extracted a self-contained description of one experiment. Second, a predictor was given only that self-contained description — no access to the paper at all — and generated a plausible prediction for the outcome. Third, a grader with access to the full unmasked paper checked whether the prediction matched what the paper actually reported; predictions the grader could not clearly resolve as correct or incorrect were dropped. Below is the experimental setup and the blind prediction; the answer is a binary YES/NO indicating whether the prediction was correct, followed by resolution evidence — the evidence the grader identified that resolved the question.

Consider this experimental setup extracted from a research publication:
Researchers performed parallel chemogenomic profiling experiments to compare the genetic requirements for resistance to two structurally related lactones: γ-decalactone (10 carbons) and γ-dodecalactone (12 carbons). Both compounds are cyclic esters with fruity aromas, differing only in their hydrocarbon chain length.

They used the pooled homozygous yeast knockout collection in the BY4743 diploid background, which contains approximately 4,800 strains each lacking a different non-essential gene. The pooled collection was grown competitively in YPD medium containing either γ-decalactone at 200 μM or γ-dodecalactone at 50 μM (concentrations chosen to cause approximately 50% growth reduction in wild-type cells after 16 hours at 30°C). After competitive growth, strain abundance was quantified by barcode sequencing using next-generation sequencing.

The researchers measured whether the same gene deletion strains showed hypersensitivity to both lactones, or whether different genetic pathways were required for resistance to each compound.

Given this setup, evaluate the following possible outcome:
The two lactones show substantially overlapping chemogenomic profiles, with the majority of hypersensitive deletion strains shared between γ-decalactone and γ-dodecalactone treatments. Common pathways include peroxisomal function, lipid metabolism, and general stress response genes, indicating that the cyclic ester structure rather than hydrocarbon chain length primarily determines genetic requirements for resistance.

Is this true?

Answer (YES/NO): NO